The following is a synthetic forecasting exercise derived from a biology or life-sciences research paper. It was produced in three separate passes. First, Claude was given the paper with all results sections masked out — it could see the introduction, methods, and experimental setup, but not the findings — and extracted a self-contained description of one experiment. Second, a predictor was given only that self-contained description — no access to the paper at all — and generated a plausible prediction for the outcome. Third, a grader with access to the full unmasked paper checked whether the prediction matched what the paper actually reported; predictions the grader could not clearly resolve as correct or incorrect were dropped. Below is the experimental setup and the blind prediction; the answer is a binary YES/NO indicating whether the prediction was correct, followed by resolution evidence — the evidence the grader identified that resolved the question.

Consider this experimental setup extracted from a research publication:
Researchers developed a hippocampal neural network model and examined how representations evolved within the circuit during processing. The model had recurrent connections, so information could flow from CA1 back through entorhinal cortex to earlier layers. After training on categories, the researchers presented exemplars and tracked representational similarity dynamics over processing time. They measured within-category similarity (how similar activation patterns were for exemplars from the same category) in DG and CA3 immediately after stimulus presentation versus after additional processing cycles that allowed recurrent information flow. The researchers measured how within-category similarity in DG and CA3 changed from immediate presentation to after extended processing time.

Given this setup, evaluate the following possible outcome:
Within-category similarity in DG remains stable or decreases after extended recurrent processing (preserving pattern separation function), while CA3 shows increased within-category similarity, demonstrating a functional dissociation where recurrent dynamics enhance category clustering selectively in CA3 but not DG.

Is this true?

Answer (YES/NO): NO